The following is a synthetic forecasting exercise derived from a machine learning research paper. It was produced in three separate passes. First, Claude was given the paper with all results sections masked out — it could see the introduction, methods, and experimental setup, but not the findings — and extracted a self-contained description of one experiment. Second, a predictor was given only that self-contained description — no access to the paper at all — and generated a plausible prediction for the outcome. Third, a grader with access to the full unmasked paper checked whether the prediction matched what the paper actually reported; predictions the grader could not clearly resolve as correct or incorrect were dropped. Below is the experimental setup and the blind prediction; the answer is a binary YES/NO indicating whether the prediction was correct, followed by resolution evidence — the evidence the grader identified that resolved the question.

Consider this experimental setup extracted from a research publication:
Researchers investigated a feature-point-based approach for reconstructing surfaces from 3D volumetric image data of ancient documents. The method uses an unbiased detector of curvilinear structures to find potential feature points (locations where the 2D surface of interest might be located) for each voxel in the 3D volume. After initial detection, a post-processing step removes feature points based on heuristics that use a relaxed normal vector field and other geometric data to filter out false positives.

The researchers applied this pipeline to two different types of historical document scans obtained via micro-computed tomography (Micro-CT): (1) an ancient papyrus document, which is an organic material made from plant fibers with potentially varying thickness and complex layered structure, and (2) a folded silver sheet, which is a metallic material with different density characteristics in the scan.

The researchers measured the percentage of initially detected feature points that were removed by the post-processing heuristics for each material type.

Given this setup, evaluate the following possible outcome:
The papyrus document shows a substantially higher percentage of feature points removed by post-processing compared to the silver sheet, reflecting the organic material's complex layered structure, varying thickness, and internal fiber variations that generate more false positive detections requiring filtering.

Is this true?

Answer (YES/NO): YES